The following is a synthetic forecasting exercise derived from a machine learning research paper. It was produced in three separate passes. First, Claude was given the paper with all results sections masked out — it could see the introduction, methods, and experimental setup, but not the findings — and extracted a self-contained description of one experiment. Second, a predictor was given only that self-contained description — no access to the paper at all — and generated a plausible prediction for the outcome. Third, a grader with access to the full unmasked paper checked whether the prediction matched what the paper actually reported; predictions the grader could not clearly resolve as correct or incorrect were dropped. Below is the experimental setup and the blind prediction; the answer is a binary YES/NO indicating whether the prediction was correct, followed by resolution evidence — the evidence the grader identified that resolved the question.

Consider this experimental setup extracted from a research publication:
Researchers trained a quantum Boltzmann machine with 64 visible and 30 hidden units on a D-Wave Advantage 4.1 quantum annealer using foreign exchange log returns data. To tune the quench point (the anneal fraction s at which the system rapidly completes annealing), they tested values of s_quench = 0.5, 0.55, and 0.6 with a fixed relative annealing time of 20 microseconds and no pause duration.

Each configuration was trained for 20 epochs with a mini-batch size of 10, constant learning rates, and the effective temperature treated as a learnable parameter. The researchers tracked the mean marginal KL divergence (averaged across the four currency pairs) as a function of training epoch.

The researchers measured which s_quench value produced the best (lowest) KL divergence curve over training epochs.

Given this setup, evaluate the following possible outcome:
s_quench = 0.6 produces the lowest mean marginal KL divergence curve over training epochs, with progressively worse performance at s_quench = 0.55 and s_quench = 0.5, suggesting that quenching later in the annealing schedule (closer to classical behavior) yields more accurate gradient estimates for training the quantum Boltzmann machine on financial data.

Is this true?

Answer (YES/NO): NO